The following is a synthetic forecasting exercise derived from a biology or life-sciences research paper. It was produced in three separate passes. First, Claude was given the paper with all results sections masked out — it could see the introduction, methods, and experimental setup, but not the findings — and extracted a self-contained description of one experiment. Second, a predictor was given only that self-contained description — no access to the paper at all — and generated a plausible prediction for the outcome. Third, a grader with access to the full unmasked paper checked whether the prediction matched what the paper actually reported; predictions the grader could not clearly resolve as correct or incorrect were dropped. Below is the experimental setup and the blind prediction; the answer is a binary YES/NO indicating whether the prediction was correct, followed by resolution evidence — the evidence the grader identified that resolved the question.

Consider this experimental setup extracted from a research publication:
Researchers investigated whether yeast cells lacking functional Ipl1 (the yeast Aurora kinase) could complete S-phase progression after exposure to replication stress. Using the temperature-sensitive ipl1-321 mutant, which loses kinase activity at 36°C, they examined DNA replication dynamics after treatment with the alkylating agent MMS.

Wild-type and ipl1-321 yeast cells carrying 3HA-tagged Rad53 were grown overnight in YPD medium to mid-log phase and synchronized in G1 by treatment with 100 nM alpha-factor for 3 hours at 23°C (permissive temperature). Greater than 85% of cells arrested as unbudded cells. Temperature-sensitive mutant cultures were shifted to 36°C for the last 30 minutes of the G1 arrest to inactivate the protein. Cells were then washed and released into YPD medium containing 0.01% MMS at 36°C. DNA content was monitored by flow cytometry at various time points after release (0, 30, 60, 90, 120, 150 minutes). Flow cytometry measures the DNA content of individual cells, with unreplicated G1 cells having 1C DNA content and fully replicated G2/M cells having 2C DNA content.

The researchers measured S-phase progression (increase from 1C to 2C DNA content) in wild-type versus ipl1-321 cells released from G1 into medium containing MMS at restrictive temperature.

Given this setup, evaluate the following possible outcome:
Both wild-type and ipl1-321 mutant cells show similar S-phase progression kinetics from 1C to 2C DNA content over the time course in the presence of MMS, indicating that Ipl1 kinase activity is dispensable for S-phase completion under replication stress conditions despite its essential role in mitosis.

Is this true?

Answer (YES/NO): NO